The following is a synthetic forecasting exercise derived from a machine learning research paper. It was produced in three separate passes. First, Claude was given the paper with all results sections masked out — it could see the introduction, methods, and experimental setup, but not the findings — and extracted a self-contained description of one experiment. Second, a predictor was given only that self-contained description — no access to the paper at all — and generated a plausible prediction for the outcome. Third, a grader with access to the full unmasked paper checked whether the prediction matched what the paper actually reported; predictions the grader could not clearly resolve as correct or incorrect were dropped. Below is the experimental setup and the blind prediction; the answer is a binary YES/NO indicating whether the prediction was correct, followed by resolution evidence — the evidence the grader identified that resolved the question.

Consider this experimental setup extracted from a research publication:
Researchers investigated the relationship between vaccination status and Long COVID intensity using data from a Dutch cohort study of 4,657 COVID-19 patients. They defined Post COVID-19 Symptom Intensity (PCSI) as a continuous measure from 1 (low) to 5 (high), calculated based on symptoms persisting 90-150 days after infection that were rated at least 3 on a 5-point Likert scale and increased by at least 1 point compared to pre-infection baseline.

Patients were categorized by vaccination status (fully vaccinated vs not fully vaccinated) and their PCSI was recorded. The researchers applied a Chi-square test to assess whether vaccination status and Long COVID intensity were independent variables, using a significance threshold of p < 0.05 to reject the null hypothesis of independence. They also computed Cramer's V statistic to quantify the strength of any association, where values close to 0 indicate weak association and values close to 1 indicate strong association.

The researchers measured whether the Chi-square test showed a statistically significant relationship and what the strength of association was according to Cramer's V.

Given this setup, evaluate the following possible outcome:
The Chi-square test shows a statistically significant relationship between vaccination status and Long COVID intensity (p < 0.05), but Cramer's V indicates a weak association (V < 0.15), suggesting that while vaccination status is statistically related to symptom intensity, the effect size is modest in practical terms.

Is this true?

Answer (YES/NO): YES